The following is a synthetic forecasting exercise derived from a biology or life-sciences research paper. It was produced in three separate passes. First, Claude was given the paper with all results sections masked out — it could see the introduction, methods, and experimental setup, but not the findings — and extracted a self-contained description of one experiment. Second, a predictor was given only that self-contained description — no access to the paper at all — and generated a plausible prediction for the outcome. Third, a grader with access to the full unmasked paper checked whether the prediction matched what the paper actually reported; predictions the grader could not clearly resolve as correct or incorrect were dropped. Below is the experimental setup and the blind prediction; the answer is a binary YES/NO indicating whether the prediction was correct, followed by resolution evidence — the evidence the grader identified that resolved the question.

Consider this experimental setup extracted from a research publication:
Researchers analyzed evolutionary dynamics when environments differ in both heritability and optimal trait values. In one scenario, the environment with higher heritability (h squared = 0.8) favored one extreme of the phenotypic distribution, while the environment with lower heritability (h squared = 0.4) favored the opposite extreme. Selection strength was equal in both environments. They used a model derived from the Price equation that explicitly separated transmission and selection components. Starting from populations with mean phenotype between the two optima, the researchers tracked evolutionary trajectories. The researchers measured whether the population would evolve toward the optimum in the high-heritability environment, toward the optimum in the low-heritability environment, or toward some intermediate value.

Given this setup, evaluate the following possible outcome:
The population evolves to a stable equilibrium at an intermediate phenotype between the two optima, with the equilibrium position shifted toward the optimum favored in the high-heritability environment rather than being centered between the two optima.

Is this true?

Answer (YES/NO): YES